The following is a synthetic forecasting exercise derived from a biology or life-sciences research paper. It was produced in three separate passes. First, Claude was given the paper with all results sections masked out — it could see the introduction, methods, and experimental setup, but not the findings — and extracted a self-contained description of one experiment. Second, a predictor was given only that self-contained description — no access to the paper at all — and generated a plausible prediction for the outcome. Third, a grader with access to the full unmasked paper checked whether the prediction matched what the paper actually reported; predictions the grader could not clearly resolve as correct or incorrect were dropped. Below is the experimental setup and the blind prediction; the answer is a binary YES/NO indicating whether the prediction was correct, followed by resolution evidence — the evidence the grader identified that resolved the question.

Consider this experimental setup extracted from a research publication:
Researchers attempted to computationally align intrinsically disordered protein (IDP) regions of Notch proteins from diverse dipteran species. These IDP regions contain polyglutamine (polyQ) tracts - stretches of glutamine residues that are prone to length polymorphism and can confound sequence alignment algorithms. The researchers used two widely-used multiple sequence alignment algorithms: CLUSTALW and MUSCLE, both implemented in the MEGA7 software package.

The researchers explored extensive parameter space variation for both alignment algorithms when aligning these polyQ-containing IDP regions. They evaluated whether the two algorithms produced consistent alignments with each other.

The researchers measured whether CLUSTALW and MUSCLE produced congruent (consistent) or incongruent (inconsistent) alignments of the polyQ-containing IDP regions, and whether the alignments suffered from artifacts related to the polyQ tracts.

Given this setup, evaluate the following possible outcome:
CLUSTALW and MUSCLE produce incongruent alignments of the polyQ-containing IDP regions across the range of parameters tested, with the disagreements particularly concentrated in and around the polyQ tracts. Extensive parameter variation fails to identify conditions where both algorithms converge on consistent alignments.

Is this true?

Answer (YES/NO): YES